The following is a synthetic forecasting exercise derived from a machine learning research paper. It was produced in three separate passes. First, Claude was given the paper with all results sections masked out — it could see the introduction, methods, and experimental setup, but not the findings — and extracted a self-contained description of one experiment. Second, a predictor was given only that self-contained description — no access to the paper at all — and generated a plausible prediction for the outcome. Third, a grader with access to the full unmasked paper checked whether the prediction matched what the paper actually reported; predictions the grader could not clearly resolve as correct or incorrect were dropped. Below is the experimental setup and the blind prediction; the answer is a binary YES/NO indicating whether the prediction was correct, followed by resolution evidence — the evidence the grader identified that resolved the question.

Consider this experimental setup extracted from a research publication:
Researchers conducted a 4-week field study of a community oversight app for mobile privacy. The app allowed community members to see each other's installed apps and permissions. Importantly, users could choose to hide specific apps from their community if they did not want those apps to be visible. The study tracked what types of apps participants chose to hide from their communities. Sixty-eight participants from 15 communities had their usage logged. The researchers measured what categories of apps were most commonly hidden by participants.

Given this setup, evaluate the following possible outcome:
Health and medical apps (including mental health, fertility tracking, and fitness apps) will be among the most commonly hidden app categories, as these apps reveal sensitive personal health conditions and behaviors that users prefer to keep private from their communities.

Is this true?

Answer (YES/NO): NO